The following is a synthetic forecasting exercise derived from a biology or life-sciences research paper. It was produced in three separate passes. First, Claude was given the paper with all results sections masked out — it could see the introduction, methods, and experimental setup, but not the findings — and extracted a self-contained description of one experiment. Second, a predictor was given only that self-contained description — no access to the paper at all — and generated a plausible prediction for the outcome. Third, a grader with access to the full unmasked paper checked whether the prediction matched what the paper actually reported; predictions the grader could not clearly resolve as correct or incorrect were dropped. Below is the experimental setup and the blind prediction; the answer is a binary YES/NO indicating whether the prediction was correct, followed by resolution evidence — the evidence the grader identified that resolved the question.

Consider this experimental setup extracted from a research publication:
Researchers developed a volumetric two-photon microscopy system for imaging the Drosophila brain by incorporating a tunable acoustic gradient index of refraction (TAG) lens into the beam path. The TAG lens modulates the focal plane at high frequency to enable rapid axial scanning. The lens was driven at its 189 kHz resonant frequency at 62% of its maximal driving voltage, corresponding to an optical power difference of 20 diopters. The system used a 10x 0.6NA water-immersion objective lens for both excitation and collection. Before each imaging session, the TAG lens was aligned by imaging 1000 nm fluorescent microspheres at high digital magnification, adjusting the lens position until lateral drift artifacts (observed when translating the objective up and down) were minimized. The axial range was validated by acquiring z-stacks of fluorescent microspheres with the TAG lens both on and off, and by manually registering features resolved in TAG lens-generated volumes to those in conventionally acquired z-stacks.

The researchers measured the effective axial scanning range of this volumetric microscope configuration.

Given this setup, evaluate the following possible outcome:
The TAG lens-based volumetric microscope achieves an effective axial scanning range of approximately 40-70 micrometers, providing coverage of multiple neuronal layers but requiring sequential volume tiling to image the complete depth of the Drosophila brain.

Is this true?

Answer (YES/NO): NO